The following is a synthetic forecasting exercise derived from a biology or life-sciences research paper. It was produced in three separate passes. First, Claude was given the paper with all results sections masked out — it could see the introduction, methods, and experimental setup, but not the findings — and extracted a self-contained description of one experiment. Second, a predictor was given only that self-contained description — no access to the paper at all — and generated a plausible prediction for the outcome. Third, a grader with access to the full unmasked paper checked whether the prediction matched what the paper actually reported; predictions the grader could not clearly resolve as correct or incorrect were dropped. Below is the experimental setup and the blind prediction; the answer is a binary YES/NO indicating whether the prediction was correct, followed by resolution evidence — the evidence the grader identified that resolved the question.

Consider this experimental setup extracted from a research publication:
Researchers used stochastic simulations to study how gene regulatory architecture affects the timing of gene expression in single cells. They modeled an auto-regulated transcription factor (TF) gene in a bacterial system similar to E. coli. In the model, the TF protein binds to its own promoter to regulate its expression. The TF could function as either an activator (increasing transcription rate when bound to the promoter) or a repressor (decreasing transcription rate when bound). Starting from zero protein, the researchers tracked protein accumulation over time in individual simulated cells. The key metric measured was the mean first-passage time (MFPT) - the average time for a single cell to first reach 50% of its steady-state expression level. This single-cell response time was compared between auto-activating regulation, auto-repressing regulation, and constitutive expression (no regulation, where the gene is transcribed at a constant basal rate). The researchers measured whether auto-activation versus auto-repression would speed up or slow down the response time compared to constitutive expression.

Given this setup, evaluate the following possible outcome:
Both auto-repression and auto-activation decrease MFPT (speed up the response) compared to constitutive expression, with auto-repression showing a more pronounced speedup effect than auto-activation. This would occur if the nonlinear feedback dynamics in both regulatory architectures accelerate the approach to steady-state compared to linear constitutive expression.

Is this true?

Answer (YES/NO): NO